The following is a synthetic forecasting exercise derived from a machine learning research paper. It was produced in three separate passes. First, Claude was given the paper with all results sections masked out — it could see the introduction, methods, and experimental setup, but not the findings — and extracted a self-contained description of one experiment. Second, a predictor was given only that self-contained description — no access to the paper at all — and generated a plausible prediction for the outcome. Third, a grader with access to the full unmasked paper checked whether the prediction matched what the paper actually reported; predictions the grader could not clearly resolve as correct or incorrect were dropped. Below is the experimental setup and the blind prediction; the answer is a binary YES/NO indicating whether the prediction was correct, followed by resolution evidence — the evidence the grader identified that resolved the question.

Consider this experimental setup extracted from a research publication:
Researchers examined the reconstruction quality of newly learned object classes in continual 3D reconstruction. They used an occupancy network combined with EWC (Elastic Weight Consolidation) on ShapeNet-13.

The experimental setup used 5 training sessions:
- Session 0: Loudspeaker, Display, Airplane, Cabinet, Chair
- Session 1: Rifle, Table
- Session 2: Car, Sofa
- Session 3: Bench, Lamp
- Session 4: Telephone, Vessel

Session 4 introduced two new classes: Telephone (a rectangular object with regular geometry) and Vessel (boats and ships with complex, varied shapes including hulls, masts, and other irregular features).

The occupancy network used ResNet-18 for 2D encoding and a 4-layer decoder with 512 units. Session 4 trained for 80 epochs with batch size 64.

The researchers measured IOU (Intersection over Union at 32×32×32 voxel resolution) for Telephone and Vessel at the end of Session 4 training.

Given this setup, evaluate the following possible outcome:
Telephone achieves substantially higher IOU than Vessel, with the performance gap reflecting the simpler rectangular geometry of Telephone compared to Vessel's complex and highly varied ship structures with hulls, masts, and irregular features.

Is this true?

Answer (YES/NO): YES